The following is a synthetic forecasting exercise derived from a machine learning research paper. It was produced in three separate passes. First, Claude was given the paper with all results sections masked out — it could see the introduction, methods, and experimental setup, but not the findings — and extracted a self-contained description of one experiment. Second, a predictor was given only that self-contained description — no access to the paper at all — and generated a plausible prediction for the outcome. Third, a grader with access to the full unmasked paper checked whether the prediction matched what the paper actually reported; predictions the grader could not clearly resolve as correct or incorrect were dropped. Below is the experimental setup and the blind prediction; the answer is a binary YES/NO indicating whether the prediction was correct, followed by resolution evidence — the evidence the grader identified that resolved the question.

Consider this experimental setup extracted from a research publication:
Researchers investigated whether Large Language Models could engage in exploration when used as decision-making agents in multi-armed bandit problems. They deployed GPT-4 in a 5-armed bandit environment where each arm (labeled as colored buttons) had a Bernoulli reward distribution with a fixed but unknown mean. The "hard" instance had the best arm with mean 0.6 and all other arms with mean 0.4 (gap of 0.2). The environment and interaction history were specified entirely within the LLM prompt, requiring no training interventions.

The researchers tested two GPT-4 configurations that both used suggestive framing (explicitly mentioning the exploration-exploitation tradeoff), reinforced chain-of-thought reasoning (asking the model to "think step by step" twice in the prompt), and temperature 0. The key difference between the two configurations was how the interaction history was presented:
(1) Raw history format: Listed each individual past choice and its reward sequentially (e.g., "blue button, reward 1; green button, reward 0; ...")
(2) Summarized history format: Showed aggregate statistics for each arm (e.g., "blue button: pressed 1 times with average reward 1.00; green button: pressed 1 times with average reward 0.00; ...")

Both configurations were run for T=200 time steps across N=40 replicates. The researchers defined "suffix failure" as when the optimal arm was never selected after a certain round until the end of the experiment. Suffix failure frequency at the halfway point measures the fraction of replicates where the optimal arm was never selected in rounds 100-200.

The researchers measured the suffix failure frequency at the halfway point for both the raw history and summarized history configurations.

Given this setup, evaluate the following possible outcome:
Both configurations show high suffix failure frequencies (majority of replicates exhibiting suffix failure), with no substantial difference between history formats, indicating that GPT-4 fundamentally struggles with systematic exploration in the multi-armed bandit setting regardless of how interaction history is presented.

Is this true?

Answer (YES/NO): NO